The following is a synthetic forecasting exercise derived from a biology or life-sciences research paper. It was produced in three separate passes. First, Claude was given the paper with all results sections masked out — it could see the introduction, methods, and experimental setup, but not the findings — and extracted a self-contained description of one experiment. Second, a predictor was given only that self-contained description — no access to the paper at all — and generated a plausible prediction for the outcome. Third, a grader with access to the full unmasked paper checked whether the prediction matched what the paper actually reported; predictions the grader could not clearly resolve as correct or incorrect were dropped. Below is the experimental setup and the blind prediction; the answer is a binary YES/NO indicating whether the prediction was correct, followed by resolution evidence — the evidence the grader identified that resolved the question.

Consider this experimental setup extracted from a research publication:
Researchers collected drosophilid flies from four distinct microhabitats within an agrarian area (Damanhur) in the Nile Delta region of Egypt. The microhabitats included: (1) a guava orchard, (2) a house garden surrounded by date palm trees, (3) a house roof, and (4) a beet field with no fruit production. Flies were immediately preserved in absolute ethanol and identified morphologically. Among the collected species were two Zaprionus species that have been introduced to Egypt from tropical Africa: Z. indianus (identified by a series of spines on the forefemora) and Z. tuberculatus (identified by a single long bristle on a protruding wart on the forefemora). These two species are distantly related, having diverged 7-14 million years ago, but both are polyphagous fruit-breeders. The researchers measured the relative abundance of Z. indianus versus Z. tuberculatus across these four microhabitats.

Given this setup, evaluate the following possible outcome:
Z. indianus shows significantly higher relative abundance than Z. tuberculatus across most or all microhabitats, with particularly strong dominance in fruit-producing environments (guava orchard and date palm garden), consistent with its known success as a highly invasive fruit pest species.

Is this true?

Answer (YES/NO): NO